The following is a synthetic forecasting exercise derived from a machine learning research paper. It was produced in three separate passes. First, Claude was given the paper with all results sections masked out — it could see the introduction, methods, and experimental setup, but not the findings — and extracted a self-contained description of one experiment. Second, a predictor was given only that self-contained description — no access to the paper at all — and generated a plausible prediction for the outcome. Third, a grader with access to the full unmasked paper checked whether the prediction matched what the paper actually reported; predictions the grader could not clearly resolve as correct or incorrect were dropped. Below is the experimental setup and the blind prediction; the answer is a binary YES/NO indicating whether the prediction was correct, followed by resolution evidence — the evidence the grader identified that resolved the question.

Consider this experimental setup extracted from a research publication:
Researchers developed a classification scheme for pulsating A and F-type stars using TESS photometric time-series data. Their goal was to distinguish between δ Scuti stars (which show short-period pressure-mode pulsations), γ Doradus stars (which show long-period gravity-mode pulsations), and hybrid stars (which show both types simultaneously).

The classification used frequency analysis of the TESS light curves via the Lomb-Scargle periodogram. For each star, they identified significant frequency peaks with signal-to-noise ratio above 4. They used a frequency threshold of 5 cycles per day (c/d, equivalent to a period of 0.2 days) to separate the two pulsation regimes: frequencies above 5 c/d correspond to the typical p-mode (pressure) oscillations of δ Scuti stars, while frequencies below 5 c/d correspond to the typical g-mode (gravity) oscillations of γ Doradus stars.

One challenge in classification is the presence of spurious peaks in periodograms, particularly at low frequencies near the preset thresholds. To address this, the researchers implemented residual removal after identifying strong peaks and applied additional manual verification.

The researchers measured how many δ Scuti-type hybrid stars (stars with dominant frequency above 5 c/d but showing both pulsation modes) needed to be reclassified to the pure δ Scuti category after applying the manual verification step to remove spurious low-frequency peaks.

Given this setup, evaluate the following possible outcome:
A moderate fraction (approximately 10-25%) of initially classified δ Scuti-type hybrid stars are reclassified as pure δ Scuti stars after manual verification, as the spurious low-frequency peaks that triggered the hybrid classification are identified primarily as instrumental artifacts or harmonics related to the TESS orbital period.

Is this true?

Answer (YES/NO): NO